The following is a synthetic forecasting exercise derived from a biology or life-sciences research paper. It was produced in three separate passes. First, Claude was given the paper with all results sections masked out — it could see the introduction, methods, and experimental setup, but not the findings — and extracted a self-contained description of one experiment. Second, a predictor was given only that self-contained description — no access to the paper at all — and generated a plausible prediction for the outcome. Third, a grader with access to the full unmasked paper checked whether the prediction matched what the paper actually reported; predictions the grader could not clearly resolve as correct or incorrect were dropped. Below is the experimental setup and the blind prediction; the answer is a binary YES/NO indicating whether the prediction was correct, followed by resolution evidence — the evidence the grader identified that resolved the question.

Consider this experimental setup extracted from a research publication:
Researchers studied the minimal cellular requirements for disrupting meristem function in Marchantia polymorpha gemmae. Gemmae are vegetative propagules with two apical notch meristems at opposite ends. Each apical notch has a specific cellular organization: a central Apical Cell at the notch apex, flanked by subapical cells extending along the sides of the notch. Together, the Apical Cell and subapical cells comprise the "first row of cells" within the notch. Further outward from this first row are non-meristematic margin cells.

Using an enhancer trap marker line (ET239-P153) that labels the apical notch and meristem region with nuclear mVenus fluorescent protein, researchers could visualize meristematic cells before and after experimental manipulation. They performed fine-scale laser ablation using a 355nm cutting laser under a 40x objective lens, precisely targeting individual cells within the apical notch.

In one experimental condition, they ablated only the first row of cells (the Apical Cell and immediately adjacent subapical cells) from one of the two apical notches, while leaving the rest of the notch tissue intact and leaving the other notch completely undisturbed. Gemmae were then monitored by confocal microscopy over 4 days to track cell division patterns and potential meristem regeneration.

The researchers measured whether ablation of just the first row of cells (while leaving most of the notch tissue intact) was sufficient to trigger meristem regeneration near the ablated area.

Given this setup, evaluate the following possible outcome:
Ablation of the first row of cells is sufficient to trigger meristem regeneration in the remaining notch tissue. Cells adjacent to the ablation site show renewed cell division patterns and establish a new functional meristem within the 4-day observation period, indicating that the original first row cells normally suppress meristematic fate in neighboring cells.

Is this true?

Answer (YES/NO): YES